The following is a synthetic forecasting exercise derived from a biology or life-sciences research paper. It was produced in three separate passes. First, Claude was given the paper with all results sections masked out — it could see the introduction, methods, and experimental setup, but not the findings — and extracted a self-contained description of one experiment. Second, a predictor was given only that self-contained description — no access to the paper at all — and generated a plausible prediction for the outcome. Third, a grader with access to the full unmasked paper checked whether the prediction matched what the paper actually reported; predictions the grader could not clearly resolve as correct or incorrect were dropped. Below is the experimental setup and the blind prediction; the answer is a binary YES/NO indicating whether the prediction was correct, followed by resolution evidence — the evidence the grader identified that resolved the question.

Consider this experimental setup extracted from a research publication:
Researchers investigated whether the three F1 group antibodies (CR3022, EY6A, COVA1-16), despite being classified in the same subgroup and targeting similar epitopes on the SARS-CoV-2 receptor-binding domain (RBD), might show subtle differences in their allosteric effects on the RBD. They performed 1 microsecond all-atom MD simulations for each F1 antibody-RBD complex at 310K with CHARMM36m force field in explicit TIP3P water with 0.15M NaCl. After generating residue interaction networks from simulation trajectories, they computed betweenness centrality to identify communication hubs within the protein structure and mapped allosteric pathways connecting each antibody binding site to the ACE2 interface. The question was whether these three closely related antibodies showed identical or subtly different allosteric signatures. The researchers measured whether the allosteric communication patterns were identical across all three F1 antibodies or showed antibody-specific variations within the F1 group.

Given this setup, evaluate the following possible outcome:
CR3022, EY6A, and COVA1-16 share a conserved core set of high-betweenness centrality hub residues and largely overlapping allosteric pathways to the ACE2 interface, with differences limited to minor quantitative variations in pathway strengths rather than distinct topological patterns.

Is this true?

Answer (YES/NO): NO